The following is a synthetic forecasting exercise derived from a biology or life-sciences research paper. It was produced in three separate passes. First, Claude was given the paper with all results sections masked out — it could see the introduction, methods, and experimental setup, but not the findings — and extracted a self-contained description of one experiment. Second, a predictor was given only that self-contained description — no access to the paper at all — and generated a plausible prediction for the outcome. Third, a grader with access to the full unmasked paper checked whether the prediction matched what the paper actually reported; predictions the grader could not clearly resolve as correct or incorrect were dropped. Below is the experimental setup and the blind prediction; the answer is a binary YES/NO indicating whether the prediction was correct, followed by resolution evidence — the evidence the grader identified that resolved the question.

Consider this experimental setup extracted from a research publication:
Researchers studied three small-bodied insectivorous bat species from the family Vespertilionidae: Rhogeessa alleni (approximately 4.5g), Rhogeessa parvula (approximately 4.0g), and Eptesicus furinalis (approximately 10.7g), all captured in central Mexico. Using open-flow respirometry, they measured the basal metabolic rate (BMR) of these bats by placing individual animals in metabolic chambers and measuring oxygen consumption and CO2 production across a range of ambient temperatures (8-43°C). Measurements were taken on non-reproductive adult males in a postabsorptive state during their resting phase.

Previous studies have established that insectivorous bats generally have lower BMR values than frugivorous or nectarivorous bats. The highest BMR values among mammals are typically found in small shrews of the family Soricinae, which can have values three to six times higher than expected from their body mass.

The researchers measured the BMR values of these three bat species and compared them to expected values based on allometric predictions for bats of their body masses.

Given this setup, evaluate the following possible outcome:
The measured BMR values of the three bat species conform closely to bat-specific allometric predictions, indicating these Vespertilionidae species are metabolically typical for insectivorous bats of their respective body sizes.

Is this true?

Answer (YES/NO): NO